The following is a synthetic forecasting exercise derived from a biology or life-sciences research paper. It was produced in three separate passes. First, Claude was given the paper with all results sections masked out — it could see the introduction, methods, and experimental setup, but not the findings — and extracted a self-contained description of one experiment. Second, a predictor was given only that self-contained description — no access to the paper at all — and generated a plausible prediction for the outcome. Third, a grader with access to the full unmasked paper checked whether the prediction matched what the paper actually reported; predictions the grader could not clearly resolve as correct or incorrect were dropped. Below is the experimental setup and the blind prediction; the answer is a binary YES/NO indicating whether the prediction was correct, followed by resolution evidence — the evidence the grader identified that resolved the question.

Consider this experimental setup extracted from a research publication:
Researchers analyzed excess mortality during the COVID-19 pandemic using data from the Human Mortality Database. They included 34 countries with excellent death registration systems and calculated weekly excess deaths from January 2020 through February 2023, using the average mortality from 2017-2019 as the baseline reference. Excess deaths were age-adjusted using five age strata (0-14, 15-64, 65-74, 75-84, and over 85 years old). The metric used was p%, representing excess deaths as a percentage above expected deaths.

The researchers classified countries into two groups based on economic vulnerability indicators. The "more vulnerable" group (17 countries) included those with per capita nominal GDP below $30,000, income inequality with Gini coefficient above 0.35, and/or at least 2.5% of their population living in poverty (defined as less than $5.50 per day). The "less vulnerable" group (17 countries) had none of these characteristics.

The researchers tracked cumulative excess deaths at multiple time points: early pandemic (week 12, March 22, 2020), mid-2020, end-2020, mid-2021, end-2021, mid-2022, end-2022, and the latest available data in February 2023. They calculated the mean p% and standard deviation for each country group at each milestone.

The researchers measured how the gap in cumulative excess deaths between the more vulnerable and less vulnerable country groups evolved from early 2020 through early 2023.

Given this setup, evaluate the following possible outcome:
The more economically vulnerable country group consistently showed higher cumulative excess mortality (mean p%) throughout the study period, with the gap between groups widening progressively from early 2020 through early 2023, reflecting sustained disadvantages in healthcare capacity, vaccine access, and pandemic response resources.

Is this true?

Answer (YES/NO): NO